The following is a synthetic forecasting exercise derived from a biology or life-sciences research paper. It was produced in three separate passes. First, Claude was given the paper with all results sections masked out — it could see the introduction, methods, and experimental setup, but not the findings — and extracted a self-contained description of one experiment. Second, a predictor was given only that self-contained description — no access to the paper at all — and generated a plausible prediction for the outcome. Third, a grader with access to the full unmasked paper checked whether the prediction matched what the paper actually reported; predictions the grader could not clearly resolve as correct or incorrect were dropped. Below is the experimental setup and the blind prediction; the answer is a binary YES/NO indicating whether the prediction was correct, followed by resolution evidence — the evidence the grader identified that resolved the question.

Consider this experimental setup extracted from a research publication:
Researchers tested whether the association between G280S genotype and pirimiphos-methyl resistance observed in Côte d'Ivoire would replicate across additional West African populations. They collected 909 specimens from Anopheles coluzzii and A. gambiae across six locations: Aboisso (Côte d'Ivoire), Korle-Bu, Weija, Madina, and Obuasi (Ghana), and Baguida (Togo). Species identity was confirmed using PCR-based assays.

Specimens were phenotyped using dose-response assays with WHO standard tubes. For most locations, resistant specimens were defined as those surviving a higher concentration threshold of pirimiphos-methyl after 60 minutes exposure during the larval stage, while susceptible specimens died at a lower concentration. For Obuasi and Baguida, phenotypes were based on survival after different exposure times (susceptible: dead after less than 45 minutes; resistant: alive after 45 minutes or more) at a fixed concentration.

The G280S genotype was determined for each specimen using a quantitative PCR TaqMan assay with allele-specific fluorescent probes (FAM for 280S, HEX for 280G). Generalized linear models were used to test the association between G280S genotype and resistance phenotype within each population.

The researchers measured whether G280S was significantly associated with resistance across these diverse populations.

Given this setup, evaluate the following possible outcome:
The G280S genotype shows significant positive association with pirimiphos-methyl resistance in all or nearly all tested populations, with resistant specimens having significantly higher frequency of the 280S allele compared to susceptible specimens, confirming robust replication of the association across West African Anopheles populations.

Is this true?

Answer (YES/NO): YES